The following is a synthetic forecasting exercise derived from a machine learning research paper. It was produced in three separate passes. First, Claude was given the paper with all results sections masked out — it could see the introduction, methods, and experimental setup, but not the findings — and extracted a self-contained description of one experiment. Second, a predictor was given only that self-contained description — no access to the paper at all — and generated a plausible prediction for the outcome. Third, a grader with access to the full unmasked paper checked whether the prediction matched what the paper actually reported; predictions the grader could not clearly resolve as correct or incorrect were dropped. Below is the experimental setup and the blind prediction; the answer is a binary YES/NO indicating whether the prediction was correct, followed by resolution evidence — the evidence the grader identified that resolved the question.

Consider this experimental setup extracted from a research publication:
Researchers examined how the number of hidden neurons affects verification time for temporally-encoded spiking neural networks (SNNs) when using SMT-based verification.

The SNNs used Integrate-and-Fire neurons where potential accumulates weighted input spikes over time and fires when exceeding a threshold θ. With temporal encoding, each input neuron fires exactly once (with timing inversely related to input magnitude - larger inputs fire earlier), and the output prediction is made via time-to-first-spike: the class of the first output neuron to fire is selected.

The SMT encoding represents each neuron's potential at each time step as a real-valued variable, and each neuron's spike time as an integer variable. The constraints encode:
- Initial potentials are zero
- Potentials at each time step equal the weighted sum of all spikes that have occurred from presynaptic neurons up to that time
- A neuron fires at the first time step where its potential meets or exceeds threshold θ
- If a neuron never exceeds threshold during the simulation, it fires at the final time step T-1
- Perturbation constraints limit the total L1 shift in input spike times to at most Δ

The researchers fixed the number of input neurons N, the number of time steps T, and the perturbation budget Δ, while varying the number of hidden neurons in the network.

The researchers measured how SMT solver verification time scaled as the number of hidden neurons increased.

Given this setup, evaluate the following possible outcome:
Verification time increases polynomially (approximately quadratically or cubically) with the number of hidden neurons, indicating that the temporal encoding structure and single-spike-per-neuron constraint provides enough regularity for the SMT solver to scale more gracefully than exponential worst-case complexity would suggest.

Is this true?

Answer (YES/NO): YES